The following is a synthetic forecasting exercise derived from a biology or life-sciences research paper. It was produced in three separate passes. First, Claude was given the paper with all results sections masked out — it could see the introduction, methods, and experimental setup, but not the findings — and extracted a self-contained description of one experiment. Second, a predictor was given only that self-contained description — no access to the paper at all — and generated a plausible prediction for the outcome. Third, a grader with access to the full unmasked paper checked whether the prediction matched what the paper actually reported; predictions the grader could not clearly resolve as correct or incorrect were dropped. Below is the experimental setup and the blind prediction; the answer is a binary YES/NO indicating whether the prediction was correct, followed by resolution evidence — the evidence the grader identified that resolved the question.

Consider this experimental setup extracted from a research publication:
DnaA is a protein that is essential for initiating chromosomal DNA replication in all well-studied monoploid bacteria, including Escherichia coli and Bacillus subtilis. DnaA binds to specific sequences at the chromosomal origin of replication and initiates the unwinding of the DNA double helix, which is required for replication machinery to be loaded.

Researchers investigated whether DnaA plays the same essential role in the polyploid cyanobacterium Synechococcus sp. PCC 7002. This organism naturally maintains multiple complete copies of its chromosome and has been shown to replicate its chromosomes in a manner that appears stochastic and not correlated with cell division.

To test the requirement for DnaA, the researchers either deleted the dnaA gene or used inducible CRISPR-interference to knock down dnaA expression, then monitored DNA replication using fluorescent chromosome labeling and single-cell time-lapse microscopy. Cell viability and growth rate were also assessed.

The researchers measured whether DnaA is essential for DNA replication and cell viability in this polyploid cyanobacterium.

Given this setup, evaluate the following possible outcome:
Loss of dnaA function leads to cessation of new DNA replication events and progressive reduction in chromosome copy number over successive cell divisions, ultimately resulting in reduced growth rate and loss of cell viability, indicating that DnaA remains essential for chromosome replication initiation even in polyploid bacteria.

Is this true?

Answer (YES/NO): NO